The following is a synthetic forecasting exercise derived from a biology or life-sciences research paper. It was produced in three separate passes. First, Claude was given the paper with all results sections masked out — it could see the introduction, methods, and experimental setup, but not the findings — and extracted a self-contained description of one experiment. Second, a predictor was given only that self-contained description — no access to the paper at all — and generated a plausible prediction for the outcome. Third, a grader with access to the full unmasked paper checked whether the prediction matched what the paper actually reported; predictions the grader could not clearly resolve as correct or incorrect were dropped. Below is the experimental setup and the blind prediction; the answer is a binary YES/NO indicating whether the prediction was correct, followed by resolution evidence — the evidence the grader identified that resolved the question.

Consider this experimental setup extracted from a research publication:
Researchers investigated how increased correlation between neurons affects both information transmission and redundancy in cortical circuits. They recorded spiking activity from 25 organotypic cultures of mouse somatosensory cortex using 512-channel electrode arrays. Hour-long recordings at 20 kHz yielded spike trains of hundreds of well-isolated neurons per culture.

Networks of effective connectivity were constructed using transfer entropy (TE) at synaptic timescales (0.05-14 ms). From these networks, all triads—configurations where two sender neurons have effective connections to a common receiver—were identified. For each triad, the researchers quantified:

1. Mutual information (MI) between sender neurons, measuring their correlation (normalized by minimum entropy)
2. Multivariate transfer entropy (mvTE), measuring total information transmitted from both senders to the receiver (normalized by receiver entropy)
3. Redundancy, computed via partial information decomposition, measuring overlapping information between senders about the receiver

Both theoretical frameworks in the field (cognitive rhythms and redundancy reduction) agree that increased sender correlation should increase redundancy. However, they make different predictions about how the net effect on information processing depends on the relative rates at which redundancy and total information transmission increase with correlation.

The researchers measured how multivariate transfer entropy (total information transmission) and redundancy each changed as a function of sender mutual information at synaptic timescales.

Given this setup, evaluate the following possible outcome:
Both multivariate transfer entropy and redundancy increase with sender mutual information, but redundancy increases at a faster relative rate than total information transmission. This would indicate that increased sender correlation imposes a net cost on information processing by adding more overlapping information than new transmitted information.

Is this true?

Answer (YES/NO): NO